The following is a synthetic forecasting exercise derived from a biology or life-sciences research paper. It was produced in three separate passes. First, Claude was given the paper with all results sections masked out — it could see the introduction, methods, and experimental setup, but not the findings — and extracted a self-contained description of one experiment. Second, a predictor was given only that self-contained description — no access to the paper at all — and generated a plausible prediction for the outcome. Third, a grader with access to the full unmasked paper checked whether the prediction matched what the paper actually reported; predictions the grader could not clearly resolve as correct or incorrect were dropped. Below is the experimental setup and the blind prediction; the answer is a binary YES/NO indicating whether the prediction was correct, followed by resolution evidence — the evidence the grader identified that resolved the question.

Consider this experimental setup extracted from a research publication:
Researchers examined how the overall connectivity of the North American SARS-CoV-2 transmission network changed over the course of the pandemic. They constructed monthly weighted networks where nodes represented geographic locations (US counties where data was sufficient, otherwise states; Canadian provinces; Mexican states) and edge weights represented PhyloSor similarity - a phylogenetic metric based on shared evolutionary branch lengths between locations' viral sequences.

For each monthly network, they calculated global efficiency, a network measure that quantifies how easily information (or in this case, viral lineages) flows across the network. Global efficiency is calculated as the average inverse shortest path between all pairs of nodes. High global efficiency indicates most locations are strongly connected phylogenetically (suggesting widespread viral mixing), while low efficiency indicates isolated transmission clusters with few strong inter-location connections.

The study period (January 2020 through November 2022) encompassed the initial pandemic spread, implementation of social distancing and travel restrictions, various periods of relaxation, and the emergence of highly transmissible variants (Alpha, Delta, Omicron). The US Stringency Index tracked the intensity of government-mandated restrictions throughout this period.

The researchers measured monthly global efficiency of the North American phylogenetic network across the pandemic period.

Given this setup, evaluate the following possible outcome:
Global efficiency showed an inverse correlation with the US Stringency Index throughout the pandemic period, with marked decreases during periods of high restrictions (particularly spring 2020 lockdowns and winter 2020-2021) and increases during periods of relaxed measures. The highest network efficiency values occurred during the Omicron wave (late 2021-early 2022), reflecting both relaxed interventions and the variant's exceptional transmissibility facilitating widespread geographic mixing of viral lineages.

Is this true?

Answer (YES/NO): NO